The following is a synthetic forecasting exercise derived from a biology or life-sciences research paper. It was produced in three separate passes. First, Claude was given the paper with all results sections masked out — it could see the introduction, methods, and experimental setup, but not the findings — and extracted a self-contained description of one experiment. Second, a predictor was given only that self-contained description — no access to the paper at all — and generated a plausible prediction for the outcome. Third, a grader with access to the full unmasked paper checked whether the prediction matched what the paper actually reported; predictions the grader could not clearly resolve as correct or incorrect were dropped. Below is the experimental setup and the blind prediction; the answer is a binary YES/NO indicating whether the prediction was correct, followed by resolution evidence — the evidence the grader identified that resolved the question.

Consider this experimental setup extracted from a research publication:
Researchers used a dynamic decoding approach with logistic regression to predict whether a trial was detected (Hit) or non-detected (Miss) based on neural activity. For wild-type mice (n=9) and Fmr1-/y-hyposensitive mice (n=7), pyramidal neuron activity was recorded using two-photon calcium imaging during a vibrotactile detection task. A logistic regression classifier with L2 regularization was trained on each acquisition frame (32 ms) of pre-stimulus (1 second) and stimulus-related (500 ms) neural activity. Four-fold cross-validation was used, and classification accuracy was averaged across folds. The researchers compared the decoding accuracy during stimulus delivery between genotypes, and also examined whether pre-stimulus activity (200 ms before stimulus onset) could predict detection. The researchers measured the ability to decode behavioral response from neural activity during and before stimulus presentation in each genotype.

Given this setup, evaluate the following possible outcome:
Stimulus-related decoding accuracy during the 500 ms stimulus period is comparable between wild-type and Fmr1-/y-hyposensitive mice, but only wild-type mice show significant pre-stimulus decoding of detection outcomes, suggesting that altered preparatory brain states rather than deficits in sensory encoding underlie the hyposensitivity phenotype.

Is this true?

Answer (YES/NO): NO